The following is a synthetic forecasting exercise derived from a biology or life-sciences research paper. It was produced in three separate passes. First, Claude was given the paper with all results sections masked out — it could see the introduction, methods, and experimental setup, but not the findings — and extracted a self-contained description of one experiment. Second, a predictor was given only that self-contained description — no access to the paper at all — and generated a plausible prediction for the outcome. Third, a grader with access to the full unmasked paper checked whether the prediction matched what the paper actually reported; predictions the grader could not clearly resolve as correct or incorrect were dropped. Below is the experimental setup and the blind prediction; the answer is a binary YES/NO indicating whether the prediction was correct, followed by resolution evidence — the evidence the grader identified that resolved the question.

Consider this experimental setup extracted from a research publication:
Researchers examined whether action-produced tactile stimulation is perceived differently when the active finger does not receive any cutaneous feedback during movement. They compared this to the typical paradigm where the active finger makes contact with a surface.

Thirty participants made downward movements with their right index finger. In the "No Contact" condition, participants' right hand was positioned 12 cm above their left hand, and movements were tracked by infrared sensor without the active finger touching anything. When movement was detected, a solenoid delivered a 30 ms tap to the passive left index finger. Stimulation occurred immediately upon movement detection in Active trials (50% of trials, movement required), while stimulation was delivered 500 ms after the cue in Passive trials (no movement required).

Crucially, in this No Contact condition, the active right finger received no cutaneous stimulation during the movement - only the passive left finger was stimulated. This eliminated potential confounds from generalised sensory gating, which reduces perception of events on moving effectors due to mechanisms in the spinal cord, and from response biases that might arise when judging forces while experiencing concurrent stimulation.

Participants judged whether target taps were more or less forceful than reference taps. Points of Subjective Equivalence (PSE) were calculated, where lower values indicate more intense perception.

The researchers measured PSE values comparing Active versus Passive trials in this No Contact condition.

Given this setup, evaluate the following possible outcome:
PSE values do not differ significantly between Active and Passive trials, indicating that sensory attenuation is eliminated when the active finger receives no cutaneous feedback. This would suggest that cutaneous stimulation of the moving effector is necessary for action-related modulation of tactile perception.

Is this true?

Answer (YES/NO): NO